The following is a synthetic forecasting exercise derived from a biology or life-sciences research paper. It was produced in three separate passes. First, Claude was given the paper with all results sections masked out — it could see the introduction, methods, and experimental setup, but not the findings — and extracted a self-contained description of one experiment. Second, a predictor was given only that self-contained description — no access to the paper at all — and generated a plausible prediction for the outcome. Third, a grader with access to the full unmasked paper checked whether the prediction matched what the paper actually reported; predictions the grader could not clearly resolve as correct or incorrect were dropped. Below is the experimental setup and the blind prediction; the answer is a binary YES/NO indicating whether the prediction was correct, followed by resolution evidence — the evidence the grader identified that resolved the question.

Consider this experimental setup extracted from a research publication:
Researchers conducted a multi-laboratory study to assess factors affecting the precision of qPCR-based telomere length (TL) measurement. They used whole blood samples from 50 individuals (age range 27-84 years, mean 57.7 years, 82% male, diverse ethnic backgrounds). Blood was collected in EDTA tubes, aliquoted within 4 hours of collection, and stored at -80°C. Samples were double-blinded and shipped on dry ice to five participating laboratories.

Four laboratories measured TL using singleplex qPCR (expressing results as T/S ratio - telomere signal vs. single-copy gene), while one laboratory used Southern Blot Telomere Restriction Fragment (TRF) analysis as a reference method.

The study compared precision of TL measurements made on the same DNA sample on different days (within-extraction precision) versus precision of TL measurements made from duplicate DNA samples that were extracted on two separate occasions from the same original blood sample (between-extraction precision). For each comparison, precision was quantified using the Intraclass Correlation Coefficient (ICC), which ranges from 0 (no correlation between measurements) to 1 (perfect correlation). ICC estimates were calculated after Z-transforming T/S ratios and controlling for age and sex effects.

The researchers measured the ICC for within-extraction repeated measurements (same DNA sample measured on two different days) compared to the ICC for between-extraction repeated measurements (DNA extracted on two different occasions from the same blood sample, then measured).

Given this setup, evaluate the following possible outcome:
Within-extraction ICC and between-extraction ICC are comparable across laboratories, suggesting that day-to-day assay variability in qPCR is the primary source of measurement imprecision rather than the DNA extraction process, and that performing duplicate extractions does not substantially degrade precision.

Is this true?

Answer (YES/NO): NO